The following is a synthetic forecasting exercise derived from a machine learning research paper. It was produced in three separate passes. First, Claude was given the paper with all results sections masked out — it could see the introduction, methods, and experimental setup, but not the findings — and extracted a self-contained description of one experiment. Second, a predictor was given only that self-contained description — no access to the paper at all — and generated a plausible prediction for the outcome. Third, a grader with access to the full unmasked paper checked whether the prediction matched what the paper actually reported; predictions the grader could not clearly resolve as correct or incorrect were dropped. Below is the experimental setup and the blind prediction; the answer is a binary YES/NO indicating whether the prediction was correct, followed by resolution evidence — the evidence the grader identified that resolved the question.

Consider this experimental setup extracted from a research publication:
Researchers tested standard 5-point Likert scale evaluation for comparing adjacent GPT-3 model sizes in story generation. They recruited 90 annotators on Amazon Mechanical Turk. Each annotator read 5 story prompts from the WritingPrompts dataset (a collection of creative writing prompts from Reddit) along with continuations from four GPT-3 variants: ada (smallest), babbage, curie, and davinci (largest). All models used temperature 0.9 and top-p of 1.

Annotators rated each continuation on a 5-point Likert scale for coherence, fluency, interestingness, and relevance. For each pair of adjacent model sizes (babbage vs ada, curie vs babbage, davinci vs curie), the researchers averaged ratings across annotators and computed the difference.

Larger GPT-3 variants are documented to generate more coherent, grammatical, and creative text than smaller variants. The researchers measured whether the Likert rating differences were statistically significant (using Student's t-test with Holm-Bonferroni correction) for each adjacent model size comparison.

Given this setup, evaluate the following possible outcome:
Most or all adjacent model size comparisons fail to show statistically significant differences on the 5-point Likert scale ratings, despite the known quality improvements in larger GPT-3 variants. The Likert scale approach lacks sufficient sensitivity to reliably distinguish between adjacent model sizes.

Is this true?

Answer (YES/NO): YES